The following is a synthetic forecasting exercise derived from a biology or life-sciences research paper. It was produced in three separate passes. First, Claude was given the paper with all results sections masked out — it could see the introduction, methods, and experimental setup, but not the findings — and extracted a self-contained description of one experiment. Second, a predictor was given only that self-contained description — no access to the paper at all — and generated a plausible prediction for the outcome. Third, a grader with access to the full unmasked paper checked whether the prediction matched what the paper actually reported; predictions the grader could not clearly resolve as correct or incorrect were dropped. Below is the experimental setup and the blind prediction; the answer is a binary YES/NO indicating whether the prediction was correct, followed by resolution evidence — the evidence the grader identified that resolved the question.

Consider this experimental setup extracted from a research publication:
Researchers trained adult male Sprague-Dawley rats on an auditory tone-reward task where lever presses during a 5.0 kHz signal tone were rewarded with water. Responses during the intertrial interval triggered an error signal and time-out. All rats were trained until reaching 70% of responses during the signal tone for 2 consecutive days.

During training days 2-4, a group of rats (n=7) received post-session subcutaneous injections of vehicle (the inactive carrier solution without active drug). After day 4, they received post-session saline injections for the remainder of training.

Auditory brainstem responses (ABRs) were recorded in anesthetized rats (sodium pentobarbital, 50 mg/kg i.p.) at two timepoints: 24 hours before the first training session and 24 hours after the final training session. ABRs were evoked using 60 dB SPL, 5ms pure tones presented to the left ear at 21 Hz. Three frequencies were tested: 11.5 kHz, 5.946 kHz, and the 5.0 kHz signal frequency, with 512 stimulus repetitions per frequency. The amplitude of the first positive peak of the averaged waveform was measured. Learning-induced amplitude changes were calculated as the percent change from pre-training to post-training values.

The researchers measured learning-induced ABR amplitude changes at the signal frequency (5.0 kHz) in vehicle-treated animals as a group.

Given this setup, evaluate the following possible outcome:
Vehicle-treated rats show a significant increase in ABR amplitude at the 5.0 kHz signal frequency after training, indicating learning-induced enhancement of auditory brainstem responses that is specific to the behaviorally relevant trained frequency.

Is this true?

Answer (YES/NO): NO